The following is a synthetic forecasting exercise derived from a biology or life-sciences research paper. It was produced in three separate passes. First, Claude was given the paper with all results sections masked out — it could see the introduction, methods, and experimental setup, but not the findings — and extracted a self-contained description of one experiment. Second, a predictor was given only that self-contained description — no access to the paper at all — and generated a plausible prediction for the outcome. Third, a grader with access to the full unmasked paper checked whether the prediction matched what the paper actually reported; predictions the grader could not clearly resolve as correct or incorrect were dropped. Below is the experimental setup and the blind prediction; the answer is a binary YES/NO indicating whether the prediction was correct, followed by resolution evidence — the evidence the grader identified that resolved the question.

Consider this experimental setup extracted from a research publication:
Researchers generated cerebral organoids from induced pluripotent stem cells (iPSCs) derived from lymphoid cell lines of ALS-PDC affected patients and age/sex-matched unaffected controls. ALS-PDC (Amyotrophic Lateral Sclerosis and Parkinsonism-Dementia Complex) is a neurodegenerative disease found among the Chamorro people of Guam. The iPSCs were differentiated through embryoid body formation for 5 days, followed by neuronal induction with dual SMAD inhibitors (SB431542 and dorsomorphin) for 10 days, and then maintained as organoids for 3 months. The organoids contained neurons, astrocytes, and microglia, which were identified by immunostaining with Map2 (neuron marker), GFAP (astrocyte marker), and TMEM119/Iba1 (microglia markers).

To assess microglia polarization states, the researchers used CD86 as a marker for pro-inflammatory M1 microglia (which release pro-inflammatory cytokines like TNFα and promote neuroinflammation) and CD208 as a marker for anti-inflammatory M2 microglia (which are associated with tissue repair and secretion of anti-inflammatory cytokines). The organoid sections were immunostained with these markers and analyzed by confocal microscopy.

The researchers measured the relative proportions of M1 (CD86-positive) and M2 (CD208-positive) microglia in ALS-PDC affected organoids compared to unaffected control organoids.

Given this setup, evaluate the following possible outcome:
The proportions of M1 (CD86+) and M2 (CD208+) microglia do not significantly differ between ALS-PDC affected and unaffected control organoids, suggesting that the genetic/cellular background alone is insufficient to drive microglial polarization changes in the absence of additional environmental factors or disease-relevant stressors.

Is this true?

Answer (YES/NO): NO